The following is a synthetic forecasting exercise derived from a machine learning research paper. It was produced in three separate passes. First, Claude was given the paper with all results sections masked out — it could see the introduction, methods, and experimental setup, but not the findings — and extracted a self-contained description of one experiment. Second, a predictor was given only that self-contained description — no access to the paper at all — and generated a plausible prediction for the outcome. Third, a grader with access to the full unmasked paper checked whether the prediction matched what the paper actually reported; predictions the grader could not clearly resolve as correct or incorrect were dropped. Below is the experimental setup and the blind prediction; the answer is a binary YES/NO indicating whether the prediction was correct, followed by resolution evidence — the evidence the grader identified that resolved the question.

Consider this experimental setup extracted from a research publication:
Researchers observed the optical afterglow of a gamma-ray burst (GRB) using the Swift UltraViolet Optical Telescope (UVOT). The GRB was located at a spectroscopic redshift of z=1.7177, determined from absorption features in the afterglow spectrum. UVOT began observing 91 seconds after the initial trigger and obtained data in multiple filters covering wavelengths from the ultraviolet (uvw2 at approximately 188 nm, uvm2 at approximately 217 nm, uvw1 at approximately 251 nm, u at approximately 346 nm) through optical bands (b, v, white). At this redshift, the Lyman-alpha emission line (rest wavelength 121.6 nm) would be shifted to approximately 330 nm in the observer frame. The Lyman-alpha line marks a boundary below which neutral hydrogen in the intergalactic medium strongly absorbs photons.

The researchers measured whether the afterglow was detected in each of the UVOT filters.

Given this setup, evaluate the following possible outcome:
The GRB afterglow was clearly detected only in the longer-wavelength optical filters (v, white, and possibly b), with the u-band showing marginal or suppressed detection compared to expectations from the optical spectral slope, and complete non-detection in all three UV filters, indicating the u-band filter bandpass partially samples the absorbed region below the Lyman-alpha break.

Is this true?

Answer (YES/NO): NO